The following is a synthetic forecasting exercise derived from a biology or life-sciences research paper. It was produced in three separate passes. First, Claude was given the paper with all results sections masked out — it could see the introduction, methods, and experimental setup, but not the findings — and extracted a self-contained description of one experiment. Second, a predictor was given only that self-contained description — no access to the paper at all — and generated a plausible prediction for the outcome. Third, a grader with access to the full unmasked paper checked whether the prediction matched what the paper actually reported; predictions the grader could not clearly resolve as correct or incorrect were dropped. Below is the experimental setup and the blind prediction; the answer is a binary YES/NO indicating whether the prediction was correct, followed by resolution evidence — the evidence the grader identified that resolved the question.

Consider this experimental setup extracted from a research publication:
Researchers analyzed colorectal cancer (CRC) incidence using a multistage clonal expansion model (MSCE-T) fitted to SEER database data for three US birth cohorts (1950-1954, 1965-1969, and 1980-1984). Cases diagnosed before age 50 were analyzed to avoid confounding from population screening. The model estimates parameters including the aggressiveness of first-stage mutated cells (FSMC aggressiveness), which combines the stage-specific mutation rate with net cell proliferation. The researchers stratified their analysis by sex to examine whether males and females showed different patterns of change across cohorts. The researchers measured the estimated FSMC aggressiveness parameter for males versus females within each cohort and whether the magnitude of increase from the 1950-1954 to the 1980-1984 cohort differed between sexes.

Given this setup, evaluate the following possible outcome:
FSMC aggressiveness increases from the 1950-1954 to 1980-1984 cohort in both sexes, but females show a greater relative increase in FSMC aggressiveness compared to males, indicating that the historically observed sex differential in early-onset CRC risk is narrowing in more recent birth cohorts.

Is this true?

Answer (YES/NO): NO